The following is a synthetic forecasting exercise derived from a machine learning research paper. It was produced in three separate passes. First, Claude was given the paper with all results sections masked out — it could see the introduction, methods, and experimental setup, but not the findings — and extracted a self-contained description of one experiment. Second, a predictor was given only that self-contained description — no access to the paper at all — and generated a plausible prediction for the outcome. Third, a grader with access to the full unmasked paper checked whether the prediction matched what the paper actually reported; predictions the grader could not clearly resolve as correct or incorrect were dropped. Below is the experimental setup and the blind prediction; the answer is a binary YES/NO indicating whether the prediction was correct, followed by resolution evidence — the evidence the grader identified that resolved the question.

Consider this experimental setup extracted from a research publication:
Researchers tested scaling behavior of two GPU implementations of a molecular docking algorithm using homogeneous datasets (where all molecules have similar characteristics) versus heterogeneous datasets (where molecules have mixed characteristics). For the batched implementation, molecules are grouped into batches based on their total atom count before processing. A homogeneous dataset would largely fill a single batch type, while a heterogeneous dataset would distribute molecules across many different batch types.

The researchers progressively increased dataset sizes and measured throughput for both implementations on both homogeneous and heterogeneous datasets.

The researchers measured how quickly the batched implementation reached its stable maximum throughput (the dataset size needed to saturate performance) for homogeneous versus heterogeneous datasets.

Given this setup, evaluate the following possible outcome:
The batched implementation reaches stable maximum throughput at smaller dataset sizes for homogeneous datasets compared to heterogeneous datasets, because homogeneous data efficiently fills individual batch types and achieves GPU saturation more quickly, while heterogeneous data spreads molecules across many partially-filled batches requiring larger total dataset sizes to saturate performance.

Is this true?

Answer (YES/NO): YES